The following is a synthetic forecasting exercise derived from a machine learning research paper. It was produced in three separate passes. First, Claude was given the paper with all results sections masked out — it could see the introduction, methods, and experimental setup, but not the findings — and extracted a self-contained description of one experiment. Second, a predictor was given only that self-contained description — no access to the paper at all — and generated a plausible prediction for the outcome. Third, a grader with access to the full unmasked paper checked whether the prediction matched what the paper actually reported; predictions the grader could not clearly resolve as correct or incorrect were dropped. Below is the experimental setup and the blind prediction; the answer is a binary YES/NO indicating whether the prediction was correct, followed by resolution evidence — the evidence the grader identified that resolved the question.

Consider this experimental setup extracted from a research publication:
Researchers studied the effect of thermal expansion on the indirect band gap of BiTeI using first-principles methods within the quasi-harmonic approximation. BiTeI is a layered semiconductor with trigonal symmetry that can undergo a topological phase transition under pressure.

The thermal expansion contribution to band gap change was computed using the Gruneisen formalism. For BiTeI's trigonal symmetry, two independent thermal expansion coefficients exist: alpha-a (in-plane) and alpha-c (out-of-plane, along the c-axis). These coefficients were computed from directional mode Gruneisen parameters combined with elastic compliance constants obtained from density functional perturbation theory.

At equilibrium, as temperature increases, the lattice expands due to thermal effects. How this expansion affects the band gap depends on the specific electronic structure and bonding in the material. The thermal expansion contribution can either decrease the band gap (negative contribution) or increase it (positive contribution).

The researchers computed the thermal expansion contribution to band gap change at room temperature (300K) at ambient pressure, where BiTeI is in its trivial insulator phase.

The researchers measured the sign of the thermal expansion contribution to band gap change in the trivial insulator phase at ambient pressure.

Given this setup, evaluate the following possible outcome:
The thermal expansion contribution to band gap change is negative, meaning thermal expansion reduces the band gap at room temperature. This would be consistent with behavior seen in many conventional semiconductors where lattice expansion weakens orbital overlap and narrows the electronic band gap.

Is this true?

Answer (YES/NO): NO